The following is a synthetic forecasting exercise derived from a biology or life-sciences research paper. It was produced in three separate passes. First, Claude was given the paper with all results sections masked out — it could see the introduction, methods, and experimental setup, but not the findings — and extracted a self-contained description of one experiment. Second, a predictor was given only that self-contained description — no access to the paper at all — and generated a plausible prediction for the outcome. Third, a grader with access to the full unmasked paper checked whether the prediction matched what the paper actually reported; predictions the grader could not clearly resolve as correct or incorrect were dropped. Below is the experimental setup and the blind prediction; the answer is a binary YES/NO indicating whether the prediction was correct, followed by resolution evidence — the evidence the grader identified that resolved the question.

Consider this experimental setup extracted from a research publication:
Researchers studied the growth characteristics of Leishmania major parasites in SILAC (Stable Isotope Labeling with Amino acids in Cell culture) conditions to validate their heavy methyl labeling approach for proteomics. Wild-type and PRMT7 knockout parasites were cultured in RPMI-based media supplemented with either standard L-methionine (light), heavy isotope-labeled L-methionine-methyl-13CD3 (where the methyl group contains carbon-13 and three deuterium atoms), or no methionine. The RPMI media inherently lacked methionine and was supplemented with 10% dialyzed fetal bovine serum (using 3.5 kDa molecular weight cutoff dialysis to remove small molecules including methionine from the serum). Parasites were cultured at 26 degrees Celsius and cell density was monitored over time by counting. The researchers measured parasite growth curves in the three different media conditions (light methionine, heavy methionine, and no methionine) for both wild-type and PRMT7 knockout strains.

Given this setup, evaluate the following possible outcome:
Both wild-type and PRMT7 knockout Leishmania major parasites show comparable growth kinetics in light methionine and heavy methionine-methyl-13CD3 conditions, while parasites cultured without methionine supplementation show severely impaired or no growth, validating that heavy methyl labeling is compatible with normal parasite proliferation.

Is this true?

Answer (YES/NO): YES